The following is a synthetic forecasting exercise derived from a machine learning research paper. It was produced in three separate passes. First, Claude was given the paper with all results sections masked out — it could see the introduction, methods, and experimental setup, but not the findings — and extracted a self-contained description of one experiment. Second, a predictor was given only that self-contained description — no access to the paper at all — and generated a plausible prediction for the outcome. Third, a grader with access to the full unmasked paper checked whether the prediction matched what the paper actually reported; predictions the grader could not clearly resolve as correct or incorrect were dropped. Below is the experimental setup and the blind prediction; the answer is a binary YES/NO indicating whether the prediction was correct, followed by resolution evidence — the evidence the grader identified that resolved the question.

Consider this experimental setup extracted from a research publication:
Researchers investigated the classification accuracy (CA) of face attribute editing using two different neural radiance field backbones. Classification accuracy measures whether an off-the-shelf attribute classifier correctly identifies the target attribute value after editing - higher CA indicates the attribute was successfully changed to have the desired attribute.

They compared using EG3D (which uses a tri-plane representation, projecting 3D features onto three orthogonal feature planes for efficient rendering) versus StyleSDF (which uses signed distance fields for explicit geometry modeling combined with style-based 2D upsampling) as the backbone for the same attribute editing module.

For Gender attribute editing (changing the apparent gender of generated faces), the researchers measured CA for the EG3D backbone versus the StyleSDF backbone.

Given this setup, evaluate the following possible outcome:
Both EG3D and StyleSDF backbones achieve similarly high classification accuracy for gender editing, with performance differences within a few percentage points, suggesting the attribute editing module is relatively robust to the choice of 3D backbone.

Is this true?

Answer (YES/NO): NO